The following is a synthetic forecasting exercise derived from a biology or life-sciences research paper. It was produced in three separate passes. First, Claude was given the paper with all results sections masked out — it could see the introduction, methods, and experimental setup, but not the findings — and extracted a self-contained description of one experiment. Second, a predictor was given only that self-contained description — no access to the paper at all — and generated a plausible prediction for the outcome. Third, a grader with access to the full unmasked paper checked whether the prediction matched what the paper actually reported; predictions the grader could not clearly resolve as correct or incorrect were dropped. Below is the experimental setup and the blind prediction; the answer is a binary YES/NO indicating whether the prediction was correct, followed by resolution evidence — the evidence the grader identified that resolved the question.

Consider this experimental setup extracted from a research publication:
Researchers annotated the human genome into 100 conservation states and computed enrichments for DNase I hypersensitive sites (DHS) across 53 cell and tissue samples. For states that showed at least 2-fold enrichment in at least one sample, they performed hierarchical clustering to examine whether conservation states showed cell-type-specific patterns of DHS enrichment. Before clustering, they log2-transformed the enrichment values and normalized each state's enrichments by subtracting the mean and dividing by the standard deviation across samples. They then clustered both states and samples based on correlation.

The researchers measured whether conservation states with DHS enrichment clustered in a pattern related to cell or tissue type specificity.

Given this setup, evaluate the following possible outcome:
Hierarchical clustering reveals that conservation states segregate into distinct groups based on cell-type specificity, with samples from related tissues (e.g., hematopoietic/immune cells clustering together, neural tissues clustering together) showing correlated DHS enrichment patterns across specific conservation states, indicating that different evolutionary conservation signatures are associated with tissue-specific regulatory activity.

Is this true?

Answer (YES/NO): NO